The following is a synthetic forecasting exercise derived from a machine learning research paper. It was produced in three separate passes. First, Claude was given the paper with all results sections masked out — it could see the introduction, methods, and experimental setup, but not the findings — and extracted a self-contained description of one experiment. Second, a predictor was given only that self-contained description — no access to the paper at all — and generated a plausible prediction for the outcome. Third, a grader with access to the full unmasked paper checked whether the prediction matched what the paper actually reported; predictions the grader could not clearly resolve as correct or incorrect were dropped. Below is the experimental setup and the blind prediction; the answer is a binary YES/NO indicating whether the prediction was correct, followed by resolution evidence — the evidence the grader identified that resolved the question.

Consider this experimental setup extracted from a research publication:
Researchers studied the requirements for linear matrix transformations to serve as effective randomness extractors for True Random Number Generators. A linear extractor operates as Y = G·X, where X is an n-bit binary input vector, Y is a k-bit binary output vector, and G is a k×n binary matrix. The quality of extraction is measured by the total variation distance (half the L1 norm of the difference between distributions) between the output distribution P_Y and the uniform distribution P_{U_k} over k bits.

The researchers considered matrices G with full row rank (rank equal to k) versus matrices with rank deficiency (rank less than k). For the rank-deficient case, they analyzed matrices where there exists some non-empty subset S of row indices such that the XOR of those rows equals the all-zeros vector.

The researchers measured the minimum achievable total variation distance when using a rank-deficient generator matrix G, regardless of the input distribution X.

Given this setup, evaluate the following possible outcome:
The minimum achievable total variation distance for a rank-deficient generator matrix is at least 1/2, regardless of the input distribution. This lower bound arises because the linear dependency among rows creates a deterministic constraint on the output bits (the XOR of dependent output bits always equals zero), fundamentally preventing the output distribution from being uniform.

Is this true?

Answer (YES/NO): YES